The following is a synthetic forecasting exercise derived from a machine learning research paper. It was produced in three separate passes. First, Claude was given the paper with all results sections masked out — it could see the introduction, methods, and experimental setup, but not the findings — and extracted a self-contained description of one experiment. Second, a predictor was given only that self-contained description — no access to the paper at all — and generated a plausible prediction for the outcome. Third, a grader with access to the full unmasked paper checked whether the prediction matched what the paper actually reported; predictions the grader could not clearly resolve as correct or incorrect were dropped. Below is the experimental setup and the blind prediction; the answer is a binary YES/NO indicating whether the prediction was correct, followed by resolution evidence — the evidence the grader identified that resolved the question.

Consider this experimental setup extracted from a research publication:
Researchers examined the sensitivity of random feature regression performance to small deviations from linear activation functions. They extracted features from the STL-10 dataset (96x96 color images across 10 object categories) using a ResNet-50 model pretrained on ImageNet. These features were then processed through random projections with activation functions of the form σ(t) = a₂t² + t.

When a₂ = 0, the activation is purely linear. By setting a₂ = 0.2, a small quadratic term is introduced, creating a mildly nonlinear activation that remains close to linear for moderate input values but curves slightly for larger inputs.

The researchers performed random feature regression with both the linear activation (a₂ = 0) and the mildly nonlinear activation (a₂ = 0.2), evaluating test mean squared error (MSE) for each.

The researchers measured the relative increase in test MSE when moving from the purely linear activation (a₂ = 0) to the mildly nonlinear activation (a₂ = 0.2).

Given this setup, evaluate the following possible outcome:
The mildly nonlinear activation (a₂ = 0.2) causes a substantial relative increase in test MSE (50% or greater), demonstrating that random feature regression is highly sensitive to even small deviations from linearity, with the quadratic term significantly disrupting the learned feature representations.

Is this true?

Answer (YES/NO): YES